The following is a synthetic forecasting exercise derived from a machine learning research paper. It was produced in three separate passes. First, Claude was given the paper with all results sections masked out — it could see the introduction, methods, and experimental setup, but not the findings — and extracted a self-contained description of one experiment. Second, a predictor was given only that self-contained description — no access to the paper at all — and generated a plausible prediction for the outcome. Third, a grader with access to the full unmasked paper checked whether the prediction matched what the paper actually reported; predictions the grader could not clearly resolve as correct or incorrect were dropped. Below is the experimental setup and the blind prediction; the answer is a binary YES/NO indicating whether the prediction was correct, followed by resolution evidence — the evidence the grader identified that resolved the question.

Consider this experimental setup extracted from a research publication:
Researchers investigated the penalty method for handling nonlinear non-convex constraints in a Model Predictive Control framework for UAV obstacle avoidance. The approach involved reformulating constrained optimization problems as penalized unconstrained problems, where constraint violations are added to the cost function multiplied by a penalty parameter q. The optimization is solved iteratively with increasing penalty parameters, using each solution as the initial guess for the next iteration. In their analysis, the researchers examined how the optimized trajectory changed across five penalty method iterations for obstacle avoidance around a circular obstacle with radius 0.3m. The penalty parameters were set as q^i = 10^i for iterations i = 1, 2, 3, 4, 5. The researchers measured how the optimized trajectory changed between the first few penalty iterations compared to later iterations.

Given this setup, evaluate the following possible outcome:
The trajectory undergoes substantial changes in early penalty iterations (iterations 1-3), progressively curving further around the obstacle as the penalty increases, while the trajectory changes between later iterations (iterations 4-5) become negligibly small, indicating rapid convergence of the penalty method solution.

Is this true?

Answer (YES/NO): NO